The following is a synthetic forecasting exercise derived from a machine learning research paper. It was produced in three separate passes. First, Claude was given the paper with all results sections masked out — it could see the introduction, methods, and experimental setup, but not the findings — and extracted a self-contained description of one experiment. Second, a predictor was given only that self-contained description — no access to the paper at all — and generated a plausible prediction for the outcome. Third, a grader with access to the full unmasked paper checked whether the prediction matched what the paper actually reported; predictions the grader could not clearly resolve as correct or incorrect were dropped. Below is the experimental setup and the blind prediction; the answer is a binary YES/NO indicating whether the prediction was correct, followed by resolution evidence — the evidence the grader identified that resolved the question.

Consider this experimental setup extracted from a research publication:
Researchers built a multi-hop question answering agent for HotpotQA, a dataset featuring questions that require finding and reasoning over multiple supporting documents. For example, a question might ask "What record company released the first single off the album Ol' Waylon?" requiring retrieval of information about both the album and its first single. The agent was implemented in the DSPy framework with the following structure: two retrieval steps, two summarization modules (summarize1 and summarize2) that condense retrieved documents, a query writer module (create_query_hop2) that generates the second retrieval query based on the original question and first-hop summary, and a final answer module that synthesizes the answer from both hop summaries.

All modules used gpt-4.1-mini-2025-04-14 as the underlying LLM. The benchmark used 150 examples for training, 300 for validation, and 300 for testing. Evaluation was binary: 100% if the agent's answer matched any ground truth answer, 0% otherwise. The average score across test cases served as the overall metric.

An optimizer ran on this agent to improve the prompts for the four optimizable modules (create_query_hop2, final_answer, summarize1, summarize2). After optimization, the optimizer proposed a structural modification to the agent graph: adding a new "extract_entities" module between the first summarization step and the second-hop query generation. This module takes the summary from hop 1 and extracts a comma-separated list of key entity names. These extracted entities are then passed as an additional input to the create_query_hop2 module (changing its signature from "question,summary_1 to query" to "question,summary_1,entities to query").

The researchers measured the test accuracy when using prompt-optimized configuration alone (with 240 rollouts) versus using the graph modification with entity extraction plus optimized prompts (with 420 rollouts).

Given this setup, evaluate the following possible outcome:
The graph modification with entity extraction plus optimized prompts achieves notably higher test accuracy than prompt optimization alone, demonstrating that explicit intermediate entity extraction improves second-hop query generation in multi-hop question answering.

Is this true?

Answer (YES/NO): YES